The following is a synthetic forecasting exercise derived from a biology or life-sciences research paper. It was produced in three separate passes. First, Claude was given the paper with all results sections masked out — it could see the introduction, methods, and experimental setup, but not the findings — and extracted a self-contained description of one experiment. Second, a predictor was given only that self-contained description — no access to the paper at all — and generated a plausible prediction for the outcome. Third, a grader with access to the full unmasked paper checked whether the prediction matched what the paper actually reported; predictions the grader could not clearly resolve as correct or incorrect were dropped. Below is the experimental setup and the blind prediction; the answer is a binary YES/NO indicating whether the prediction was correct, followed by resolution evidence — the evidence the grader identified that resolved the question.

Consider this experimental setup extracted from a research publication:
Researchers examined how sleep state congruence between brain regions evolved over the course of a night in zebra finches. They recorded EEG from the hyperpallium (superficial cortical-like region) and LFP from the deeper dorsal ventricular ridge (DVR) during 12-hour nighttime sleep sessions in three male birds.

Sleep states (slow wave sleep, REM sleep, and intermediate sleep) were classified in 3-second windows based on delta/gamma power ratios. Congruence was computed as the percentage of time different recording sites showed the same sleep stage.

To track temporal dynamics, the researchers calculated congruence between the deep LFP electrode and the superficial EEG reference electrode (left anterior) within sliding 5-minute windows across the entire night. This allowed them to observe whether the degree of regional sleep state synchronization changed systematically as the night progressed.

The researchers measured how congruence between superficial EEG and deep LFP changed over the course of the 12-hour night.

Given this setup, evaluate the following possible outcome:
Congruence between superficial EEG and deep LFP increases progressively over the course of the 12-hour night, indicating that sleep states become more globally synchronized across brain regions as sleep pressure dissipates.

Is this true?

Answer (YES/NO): NO